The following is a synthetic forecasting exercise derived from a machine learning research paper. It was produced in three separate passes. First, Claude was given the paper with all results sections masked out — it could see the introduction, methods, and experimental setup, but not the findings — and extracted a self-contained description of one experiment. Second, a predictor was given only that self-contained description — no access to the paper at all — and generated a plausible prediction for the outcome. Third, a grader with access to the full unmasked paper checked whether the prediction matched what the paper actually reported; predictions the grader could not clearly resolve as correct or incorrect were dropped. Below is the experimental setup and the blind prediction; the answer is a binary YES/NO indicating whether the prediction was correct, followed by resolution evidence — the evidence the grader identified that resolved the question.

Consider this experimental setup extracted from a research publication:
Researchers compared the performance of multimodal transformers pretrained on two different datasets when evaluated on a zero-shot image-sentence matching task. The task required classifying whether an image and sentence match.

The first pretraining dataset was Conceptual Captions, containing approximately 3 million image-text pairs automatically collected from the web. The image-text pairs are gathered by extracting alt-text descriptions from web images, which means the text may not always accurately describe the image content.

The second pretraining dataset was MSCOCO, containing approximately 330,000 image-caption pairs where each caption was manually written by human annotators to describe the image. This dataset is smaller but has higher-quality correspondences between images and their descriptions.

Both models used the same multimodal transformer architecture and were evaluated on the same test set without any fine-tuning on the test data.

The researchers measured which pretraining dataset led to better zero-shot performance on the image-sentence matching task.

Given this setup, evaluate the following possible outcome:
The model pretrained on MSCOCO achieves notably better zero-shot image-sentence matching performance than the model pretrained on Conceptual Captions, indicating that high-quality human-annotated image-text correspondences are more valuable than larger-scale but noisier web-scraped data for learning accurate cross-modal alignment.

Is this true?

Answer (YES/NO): YES